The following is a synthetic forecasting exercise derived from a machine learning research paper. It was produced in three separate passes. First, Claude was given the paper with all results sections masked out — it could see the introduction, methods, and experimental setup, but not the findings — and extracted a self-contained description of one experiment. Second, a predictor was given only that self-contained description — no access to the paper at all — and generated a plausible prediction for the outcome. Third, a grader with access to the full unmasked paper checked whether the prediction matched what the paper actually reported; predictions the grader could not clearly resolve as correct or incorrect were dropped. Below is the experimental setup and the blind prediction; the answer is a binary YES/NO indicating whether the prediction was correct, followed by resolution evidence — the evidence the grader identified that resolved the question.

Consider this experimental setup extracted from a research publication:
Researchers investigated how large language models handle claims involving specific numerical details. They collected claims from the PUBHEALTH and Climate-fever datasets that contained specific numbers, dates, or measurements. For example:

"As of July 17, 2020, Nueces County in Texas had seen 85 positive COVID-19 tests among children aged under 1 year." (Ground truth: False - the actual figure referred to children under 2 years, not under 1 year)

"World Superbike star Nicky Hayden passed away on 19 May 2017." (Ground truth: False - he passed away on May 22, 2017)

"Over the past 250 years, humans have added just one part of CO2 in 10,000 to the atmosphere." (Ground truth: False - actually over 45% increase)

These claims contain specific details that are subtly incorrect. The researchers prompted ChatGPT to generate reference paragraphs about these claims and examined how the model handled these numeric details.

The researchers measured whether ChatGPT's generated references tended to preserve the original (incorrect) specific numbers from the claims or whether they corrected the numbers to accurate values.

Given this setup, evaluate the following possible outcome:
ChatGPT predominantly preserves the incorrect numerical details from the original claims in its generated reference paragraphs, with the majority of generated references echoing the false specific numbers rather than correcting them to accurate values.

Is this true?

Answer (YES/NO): YES